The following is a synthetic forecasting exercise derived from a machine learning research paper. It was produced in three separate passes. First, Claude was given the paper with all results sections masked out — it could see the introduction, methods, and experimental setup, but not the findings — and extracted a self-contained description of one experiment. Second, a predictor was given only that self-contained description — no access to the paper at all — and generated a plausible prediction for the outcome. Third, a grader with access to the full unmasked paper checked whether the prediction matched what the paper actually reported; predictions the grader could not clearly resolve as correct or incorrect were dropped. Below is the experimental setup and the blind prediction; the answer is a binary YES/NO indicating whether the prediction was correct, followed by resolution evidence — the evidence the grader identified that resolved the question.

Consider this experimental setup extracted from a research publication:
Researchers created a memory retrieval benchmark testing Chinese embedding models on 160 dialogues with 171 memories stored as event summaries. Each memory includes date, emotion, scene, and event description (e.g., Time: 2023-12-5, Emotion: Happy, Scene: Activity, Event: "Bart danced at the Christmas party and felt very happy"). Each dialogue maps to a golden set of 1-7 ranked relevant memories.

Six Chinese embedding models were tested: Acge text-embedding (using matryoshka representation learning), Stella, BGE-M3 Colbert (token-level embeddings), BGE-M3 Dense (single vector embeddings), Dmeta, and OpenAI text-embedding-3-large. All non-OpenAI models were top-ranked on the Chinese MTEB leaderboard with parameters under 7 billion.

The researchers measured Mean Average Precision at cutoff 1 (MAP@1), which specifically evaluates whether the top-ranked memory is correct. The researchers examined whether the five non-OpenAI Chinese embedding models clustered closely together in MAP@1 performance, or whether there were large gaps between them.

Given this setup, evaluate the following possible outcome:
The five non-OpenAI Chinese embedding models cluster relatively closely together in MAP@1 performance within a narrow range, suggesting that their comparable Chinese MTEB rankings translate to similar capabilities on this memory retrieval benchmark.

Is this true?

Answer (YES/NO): YES